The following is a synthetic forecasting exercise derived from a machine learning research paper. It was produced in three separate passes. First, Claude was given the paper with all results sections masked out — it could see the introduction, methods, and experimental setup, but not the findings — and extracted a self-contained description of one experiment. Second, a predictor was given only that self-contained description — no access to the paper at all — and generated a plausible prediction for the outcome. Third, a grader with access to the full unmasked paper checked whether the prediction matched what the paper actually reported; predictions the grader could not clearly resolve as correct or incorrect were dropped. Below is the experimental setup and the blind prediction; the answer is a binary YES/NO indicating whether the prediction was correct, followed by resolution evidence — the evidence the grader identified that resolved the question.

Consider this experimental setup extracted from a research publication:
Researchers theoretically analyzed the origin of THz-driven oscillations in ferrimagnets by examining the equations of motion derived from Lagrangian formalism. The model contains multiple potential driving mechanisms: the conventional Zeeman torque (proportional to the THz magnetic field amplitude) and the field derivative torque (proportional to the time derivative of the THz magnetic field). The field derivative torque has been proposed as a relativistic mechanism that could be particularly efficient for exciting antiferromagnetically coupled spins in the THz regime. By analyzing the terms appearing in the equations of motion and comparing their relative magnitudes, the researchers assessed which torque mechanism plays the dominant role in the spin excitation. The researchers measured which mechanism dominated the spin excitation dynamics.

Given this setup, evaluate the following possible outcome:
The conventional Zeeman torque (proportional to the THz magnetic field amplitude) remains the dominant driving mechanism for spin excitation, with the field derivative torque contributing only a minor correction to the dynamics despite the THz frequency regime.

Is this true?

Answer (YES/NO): YES